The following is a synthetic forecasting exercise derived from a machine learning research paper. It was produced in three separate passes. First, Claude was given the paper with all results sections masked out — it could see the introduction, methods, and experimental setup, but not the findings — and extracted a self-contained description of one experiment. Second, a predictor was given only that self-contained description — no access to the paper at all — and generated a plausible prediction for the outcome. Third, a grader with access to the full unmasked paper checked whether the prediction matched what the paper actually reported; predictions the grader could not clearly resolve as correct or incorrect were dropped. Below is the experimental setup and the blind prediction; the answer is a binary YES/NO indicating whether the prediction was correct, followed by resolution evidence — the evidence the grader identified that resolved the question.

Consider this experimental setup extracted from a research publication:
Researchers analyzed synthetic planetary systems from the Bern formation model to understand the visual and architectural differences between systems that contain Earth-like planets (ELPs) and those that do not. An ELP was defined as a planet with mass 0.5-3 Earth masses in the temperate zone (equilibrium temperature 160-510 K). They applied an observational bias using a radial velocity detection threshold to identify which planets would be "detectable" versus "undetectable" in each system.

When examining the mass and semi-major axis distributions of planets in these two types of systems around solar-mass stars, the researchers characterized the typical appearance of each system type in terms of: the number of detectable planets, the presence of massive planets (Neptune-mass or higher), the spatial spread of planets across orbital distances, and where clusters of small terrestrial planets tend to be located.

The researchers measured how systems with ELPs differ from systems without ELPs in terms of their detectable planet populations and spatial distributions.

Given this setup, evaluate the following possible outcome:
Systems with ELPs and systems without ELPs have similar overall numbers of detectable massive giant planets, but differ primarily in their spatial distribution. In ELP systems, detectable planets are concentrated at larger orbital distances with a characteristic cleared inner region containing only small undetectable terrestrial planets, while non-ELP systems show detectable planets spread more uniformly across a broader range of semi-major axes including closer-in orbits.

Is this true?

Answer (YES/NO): NO